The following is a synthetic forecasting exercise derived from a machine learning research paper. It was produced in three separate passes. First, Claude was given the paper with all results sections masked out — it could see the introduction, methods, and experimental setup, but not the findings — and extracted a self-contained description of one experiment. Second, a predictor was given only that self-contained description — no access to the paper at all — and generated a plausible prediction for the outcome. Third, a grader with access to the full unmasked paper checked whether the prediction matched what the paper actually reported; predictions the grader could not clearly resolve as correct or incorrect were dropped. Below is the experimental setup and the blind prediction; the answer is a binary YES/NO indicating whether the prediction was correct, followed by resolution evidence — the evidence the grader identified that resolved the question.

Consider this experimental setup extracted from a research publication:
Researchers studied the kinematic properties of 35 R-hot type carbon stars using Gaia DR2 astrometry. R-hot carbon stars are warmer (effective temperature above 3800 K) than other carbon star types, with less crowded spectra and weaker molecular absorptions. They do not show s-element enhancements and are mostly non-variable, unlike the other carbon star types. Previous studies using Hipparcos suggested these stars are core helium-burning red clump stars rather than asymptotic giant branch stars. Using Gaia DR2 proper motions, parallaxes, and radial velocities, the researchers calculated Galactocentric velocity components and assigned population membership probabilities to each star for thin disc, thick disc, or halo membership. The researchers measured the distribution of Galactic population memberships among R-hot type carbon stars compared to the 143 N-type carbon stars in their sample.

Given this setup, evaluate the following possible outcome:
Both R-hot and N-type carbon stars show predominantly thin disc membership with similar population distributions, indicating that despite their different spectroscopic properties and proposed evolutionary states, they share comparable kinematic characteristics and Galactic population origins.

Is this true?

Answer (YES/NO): NO